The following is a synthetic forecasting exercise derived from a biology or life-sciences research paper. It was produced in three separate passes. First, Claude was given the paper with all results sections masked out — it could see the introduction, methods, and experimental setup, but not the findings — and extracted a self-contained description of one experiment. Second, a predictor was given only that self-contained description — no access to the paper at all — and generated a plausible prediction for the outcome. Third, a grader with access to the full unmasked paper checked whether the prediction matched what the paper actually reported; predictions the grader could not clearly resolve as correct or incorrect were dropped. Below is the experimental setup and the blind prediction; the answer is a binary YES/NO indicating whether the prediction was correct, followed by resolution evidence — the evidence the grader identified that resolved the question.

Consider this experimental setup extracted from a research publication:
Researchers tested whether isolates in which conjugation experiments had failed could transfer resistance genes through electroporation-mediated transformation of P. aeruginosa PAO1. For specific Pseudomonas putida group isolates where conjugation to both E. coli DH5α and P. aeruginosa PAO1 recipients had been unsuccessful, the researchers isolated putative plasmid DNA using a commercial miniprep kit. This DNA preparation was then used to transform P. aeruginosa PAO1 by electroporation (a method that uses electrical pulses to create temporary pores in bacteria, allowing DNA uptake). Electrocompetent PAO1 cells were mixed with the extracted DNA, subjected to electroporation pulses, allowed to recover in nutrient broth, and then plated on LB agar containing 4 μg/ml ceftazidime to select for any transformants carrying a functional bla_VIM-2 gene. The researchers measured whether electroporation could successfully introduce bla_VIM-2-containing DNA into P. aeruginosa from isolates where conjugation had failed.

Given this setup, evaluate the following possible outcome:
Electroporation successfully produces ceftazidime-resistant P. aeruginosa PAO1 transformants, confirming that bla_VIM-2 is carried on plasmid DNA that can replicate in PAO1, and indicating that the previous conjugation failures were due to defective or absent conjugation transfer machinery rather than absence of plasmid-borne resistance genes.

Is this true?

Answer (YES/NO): NO